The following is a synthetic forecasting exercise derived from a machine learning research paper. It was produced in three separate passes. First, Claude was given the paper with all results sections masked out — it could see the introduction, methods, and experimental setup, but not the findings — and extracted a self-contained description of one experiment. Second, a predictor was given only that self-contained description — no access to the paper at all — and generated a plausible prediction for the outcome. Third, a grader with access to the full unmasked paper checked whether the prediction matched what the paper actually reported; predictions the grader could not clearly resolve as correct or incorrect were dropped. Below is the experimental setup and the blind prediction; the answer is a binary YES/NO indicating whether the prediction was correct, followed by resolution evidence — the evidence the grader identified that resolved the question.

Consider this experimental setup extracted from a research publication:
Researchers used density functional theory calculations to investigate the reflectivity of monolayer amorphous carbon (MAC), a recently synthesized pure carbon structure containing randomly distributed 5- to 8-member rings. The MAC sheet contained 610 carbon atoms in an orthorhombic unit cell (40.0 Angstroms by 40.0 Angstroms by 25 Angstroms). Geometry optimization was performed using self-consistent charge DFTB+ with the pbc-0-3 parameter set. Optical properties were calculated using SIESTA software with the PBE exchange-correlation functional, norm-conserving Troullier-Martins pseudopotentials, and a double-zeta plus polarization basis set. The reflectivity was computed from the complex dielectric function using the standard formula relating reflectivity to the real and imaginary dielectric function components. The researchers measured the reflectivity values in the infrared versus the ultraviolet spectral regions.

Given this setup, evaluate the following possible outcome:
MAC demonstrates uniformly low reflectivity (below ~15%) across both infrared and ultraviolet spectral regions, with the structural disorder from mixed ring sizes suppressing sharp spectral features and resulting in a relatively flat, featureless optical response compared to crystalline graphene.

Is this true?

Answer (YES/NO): NO